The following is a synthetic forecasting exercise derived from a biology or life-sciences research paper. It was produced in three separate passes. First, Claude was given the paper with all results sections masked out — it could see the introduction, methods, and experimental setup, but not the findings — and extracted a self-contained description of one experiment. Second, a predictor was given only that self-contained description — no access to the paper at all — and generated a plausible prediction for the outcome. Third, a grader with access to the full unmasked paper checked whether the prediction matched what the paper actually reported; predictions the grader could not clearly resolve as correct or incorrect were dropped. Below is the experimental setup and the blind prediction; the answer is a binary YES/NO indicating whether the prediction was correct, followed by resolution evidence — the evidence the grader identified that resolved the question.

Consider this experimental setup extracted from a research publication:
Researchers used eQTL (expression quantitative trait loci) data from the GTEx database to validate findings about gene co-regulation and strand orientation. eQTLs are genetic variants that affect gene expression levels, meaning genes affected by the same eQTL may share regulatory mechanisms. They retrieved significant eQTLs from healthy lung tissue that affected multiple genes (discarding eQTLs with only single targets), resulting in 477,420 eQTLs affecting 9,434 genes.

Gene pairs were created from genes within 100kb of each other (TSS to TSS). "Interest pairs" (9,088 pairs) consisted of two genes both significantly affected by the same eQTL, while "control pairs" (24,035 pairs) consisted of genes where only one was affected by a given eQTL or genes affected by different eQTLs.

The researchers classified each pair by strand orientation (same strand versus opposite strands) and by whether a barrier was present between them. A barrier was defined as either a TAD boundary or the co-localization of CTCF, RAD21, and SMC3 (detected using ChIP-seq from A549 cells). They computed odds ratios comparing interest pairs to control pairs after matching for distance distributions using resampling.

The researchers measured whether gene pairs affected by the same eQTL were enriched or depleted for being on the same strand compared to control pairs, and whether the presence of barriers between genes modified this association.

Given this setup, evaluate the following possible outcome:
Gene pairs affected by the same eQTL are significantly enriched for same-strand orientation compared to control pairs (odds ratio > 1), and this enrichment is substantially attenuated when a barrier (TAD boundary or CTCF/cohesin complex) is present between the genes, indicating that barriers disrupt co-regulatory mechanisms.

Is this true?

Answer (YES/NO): YES